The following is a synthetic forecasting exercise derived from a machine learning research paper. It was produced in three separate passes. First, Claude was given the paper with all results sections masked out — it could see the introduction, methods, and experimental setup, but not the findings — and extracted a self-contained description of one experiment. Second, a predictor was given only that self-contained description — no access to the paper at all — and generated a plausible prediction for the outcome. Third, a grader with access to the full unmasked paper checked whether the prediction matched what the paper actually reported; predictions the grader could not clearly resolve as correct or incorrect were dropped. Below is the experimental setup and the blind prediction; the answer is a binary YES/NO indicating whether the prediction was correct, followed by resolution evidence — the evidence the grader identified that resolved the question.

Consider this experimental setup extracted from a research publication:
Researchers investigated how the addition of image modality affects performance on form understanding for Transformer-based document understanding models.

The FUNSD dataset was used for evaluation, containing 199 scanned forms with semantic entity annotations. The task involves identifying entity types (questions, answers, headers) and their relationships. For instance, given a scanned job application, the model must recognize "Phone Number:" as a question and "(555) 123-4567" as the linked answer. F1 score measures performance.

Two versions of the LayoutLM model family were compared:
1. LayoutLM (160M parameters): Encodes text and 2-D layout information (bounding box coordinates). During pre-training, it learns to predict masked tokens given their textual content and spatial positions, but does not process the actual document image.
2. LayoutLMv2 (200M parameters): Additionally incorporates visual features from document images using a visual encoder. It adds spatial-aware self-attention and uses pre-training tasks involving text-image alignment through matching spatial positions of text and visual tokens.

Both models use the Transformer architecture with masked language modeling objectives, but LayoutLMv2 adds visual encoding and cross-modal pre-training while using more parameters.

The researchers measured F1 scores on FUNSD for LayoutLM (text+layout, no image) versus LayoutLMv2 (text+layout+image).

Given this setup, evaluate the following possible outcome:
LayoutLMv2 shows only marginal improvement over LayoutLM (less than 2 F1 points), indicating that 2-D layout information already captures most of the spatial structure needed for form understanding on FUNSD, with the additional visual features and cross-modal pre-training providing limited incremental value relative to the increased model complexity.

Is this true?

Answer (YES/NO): NO